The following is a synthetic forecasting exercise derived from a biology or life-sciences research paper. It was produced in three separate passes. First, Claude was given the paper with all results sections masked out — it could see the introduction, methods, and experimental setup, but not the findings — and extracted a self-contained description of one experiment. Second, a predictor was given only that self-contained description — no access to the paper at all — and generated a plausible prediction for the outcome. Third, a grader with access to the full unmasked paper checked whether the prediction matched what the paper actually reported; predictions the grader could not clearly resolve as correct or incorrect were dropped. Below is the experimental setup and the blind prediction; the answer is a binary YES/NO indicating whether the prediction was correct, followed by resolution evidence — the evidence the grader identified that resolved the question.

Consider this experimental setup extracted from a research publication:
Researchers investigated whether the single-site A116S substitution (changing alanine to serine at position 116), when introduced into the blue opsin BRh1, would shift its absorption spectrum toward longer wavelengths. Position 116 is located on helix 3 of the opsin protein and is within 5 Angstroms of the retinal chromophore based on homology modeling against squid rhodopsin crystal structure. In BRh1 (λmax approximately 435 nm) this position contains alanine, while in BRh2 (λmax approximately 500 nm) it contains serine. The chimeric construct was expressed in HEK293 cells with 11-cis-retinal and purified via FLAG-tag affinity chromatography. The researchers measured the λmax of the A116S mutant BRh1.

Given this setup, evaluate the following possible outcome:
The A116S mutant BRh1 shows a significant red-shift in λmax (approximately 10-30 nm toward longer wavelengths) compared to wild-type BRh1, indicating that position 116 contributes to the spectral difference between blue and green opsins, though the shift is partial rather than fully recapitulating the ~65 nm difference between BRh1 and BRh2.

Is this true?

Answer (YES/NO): NO